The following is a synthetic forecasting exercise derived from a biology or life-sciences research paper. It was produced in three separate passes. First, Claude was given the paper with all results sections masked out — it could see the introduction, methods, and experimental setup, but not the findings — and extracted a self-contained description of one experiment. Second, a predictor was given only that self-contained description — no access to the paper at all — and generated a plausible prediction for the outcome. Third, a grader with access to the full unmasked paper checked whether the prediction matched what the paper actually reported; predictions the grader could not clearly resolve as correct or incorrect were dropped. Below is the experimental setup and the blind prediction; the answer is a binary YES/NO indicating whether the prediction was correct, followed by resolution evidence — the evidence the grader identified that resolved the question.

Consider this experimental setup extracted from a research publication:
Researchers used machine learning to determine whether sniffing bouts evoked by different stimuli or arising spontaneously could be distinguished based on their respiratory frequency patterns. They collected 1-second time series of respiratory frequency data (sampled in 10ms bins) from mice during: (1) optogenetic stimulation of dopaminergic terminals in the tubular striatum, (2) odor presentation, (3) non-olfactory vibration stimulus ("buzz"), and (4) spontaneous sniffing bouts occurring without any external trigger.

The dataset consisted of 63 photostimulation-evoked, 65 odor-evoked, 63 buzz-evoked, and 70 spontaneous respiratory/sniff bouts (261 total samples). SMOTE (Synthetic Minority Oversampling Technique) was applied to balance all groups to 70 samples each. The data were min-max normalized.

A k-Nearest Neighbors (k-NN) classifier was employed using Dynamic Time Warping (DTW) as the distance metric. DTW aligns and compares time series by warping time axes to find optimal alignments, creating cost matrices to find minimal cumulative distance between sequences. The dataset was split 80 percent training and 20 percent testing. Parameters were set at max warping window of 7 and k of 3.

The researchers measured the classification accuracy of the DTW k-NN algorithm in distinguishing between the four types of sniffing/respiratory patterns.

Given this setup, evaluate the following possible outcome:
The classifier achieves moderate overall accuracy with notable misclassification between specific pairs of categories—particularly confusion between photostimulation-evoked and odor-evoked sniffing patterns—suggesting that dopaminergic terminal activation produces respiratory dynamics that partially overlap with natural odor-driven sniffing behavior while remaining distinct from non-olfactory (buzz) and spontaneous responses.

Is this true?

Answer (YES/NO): NO